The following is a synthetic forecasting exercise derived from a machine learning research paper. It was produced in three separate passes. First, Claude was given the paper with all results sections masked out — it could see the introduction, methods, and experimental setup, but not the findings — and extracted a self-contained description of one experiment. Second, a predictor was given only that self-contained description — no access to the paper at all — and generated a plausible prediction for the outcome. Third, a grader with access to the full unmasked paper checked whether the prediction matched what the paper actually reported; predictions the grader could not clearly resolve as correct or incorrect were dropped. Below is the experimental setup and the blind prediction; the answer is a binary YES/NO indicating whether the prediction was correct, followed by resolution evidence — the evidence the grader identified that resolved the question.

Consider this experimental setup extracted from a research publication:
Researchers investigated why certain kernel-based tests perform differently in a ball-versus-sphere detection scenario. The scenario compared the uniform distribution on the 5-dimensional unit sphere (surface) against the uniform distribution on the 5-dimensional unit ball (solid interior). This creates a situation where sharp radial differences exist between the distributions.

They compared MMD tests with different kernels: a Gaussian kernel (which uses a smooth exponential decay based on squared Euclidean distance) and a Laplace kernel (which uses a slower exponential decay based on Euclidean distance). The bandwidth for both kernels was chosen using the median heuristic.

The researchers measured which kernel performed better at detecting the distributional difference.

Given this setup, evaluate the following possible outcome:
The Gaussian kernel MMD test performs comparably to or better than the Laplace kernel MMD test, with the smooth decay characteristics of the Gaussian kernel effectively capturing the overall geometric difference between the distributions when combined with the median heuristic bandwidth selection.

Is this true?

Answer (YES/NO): NO